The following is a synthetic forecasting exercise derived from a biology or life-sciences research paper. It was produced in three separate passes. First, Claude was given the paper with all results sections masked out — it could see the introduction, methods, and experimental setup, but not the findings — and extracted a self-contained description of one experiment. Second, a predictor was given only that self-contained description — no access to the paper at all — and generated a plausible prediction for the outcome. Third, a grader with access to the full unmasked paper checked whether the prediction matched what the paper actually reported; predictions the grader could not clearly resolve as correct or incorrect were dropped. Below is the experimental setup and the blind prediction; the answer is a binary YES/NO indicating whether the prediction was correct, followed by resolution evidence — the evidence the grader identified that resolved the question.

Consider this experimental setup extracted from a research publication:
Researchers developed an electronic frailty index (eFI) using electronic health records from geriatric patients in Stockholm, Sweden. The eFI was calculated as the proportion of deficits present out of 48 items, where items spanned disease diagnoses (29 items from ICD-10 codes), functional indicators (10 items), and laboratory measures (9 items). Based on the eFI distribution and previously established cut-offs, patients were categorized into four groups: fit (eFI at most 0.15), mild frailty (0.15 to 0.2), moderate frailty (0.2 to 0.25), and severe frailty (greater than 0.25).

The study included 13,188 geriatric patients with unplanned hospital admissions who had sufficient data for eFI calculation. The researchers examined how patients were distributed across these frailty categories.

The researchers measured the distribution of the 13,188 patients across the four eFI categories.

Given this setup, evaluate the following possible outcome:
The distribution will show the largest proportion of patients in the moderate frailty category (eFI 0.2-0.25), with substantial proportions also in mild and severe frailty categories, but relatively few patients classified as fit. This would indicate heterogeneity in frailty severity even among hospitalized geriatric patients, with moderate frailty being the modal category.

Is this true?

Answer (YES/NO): NO